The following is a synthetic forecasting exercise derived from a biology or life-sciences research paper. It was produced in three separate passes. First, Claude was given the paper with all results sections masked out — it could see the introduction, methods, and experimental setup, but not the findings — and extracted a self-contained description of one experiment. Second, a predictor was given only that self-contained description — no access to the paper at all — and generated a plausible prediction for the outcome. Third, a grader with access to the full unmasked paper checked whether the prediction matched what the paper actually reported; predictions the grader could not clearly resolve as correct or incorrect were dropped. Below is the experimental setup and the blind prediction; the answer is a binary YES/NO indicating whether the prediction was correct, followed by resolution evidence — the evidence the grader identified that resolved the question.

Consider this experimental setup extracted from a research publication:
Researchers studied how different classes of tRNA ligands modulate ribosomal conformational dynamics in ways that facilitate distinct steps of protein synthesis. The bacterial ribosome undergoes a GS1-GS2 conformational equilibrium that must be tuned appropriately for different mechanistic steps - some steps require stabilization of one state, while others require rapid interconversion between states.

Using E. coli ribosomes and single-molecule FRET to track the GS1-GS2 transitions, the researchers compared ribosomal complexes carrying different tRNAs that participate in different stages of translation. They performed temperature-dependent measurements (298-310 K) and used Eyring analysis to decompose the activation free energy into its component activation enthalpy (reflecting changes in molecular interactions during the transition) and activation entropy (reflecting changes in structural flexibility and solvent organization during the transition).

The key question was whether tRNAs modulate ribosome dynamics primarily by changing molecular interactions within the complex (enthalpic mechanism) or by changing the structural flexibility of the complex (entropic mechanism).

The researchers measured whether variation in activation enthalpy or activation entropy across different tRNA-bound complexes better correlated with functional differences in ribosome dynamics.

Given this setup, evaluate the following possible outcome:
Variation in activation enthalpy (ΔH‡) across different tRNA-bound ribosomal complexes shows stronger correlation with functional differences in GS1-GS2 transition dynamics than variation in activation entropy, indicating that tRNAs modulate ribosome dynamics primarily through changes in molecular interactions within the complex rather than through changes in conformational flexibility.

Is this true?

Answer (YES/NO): NO